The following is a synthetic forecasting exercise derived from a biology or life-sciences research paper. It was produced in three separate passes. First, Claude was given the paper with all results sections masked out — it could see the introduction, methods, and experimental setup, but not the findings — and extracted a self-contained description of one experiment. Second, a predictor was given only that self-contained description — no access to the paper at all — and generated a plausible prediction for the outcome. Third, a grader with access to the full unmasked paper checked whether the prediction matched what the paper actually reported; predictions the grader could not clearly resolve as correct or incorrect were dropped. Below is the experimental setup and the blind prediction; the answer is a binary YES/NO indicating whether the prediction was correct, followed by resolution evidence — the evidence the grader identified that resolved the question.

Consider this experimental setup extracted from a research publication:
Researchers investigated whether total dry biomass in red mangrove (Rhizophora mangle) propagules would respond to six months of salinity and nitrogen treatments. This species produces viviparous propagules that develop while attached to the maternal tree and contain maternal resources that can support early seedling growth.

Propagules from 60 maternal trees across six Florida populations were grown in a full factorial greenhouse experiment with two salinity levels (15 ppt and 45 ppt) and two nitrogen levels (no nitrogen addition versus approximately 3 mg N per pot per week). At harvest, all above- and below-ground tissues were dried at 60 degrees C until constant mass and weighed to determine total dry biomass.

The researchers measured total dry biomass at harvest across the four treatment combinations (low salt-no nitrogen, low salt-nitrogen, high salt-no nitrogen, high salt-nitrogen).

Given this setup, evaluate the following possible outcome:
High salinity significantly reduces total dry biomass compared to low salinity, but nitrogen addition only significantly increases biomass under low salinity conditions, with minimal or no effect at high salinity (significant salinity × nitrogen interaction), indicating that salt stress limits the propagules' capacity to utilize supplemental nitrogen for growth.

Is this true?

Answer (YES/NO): NO